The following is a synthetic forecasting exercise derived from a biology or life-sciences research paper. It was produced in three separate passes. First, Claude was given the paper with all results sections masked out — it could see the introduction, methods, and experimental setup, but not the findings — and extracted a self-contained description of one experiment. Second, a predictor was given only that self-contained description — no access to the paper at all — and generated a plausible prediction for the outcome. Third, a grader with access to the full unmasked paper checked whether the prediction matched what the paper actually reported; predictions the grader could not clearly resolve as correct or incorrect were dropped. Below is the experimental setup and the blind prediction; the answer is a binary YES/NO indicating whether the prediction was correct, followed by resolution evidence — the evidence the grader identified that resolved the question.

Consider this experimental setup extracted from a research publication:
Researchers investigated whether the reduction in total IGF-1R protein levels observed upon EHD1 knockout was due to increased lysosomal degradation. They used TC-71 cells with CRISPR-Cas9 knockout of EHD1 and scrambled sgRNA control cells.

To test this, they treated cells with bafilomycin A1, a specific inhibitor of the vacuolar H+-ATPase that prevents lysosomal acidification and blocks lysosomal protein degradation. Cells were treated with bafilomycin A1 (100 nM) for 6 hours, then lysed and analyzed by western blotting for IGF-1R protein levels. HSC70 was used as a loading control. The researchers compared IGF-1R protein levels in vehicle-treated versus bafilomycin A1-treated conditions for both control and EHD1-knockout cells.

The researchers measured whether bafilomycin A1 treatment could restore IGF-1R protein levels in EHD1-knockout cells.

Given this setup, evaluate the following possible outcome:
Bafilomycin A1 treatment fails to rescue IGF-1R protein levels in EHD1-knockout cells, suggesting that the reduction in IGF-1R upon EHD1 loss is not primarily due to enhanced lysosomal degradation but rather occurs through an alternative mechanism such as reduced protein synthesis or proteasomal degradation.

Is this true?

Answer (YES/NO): NO